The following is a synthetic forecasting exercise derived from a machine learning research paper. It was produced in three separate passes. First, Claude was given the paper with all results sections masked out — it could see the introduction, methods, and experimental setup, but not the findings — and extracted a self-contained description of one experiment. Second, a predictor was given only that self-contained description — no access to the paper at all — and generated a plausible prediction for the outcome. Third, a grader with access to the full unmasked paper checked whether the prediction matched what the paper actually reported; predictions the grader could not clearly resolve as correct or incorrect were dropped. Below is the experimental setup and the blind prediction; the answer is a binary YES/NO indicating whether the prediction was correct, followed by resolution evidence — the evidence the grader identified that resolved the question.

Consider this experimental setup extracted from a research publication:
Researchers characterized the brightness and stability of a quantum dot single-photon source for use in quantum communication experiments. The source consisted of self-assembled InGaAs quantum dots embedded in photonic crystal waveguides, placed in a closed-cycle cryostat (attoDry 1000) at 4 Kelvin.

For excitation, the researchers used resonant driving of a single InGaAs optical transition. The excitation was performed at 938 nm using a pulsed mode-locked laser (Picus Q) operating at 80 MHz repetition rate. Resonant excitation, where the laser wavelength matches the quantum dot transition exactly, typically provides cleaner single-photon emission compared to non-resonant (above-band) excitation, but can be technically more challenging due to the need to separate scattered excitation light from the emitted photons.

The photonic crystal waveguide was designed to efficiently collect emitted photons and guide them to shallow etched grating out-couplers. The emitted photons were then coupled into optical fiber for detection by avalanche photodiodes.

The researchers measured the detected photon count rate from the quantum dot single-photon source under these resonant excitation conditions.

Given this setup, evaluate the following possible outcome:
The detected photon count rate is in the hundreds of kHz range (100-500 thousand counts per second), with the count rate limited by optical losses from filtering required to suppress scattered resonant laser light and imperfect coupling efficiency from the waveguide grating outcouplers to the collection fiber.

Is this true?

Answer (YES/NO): NO